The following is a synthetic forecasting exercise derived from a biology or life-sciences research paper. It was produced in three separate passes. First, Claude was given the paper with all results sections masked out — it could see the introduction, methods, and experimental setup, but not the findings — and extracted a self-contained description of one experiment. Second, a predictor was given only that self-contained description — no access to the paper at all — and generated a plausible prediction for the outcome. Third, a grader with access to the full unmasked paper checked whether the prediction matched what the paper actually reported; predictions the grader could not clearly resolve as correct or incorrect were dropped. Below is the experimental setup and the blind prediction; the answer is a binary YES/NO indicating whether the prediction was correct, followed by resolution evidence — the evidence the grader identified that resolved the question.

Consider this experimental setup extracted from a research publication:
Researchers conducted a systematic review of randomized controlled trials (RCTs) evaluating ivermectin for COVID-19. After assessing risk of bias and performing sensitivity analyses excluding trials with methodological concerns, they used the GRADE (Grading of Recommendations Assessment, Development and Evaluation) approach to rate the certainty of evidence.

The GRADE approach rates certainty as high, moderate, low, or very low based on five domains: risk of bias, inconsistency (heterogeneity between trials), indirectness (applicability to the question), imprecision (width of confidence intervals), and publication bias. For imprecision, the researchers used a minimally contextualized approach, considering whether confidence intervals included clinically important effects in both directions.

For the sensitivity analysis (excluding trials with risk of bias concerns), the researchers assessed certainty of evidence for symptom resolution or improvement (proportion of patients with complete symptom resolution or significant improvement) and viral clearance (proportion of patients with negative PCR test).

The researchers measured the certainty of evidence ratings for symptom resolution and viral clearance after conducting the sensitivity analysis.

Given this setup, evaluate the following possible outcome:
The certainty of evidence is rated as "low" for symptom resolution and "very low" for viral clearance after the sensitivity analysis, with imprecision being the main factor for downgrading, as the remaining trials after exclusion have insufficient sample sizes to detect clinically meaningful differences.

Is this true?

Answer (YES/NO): NO